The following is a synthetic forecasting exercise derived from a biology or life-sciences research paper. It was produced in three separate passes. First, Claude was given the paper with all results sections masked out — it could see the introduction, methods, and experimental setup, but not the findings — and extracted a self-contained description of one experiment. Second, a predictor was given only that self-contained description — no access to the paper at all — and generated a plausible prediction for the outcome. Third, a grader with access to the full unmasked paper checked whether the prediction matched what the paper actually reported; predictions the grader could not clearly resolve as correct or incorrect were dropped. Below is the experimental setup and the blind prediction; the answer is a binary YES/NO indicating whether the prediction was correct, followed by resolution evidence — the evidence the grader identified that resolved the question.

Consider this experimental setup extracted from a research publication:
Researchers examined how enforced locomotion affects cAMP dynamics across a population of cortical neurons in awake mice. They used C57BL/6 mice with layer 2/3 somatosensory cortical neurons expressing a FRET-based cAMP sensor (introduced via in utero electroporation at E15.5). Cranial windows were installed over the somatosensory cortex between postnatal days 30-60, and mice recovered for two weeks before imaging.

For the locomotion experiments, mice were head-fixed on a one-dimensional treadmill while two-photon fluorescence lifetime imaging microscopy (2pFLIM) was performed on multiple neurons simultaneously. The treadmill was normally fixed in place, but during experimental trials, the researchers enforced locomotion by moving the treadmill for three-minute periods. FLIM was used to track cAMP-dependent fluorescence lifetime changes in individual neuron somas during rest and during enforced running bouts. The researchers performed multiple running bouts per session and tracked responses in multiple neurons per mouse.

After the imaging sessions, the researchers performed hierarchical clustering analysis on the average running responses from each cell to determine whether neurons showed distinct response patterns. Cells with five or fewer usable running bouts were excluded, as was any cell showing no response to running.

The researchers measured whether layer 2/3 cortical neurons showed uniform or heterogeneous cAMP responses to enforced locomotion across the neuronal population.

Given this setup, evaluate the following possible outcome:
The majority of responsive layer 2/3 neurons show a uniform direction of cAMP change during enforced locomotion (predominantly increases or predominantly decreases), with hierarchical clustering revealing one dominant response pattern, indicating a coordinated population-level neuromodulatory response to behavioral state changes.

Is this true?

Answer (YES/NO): NO